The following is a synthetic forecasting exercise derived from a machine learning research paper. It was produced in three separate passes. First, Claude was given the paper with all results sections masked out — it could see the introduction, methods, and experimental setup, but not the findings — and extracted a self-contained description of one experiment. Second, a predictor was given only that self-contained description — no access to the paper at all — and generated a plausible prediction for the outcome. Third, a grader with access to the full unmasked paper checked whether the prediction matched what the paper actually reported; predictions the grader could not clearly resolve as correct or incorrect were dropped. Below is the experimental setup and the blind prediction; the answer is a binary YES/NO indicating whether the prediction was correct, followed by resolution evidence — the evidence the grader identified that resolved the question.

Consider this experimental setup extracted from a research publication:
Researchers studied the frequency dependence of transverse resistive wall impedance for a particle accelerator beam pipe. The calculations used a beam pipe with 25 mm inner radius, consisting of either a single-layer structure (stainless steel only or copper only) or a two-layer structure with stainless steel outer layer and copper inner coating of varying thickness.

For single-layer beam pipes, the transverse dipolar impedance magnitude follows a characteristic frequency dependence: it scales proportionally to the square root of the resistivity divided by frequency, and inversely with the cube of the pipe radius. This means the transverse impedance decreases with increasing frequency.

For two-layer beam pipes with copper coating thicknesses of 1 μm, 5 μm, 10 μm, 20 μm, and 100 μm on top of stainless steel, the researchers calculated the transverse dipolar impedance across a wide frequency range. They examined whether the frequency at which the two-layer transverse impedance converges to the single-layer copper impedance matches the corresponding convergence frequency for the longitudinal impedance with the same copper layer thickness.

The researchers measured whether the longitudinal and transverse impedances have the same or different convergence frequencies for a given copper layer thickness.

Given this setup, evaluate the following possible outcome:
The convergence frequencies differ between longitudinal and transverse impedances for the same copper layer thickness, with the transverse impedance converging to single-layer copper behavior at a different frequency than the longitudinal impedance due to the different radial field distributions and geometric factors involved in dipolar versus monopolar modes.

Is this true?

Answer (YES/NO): NO